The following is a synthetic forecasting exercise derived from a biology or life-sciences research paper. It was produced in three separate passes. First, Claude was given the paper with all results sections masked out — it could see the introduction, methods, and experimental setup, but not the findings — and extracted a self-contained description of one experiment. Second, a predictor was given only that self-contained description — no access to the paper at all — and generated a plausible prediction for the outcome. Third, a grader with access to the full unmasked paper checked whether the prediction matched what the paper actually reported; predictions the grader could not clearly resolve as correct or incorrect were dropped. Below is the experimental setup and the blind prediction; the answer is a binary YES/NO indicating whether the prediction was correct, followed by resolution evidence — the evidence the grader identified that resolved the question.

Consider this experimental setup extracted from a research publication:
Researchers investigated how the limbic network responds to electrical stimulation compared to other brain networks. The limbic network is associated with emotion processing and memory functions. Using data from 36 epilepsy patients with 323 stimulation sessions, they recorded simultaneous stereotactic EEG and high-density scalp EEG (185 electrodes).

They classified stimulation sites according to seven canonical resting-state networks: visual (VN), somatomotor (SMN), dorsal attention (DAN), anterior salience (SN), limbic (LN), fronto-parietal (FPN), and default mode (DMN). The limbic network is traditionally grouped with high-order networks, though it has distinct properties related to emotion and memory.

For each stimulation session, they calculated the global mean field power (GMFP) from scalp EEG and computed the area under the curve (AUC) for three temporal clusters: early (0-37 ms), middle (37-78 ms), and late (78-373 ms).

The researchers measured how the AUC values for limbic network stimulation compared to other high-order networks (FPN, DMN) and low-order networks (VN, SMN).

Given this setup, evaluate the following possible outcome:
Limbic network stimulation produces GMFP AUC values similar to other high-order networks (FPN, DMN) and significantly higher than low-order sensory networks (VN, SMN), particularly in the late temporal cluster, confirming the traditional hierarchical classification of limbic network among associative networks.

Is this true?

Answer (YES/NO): NO